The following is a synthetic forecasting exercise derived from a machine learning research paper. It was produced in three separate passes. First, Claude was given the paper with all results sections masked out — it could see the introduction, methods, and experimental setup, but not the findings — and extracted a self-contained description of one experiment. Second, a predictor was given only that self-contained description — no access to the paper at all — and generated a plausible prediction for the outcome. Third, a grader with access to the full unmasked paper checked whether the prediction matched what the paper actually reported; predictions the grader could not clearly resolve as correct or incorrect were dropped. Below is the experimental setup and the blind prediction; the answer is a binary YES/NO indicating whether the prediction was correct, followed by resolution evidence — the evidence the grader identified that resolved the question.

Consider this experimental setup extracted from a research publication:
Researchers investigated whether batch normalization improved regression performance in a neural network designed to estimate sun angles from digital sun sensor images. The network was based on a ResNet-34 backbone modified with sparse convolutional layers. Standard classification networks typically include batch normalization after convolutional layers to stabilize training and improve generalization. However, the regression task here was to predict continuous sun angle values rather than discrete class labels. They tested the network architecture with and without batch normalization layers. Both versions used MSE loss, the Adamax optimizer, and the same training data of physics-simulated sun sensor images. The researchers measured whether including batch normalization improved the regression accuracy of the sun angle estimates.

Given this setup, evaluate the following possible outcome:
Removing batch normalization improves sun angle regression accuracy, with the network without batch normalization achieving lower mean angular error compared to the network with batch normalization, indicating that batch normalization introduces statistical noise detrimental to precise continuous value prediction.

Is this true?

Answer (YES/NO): NO